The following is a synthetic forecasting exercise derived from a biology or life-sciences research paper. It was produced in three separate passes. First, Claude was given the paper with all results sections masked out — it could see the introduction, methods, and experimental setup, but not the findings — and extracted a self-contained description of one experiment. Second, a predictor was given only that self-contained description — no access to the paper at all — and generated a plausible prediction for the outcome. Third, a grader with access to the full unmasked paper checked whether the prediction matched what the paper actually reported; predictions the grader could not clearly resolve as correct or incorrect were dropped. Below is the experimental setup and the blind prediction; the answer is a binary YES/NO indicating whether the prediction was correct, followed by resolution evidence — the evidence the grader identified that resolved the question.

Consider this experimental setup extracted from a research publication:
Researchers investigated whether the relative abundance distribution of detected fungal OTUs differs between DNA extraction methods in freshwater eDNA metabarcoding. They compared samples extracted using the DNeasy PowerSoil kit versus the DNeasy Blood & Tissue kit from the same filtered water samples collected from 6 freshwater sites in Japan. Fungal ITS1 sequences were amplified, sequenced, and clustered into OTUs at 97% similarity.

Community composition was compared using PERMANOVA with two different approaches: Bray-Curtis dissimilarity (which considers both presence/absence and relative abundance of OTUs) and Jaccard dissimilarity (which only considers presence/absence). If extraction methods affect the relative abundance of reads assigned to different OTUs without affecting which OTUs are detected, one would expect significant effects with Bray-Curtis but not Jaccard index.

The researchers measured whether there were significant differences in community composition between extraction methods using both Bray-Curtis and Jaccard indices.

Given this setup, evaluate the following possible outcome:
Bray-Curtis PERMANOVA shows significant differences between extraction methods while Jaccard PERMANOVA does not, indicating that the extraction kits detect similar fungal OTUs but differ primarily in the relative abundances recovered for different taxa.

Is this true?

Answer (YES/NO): NO